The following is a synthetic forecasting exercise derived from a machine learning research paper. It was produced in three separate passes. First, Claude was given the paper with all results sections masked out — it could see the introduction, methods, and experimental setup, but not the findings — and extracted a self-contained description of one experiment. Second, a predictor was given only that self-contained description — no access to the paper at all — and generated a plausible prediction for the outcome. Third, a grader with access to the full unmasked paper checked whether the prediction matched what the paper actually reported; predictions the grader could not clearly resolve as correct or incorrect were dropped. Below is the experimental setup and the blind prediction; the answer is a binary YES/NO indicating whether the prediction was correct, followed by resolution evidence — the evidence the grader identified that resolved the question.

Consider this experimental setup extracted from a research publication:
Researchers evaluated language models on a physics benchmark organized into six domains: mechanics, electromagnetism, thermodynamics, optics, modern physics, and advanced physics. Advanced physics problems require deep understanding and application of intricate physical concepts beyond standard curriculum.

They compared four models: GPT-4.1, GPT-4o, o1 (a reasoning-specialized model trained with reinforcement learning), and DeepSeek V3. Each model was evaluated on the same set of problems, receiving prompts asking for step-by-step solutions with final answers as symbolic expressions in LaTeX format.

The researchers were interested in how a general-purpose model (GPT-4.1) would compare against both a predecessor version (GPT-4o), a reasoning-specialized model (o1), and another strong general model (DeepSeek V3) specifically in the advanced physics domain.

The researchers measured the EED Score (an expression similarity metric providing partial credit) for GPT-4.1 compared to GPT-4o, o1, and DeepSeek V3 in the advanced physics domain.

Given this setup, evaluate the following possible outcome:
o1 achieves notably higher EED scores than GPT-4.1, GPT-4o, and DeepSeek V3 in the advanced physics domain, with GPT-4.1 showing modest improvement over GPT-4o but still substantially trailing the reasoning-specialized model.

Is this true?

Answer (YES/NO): NO